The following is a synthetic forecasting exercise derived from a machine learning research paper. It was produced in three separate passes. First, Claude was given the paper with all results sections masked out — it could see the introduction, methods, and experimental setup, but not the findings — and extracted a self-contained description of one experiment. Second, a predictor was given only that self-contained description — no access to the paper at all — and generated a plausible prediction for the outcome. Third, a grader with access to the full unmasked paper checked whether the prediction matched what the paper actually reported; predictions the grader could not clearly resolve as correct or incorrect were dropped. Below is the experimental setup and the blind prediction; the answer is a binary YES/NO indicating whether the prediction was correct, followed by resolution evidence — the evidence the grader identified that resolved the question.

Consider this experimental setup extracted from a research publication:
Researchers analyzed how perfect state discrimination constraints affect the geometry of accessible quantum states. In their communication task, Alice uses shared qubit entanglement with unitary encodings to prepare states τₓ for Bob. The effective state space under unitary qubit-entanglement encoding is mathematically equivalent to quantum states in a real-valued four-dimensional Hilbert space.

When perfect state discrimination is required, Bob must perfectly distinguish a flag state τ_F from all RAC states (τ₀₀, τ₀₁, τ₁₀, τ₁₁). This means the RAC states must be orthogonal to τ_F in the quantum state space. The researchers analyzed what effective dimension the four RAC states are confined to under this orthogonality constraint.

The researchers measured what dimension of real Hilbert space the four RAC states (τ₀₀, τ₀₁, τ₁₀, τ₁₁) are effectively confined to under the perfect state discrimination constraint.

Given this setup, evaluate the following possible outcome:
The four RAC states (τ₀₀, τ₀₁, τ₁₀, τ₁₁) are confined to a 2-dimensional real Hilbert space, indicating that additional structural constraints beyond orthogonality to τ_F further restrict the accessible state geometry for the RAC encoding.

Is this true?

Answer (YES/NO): NO